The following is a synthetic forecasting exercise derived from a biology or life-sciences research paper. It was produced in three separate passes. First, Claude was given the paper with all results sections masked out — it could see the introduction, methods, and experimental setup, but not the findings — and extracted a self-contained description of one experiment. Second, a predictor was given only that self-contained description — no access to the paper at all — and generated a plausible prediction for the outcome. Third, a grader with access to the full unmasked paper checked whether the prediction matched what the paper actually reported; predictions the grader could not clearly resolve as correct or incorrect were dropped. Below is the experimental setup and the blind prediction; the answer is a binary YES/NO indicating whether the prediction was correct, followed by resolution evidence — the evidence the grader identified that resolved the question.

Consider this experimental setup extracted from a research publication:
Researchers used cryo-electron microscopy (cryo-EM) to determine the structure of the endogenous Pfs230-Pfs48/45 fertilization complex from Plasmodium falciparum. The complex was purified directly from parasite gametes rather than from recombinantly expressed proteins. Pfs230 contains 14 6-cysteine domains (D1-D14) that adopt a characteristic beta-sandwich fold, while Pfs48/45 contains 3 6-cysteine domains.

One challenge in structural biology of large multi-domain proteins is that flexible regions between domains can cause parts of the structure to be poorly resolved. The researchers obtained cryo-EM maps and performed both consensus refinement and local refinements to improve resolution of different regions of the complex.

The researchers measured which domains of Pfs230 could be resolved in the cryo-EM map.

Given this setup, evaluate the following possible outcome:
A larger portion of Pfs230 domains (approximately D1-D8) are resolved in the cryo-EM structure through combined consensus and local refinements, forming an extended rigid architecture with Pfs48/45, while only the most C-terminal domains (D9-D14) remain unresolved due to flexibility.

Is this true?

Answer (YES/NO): NO